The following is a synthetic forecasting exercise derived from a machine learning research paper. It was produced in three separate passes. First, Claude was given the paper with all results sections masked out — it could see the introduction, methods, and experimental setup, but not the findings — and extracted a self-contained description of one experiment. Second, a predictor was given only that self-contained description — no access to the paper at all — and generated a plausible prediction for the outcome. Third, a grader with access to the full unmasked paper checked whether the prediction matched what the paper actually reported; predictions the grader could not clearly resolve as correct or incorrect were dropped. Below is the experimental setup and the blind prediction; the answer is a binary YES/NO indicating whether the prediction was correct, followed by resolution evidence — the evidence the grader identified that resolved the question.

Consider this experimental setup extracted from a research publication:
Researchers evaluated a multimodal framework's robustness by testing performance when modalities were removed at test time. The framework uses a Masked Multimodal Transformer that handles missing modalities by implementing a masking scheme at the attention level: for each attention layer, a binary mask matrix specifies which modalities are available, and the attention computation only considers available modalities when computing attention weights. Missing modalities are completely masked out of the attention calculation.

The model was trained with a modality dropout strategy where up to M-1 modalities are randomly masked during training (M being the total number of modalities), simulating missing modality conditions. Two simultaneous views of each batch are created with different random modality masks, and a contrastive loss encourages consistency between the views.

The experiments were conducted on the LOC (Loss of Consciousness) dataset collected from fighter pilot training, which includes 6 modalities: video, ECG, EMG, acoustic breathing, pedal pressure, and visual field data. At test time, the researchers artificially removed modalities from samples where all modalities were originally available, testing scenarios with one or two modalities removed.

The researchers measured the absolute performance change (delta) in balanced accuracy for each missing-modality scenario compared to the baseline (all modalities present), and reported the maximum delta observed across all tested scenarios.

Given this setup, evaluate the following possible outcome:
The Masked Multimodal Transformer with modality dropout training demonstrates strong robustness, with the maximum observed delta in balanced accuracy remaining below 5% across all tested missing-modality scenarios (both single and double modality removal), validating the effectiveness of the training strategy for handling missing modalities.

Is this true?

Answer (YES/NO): YES